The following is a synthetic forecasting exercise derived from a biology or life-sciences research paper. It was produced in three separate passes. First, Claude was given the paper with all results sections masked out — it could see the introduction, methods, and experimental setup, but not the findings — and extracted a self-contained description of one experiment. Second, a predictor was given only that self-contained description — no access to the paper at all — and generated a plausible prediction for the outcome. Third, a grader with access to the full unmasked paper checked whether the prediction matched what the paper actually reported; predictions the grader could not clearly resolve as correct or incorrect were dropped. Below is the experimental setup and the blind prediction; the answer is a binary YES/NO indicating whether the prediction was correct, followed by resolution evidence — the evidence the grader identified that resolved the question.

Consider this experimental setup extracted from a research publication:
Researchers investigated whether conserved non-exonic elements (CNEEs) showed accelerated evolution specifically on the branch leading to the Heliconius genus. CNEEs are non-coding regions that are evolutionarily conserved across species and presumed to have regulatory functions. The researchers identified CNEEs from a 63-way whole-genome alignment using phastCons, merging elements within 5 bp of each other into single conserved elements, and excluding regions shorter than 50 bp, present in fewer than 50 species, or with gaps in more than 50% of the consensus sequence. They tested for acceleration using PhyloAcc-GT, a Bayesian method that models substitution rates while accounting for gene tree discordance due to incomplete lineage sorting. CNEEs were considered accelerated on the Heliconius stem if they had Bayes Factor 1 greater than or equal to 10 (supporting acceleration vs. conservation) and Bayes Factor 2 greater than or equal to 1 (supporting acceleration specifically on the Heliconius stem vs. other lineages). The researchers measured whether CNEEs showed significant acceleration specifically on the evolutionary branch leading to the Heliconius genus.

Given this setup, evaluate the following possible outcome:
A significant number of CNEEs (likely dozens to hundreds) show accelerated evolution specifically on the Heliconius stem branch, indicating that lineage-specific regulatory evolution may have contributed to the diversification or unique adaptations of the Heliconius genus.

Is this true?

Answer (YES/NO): NO